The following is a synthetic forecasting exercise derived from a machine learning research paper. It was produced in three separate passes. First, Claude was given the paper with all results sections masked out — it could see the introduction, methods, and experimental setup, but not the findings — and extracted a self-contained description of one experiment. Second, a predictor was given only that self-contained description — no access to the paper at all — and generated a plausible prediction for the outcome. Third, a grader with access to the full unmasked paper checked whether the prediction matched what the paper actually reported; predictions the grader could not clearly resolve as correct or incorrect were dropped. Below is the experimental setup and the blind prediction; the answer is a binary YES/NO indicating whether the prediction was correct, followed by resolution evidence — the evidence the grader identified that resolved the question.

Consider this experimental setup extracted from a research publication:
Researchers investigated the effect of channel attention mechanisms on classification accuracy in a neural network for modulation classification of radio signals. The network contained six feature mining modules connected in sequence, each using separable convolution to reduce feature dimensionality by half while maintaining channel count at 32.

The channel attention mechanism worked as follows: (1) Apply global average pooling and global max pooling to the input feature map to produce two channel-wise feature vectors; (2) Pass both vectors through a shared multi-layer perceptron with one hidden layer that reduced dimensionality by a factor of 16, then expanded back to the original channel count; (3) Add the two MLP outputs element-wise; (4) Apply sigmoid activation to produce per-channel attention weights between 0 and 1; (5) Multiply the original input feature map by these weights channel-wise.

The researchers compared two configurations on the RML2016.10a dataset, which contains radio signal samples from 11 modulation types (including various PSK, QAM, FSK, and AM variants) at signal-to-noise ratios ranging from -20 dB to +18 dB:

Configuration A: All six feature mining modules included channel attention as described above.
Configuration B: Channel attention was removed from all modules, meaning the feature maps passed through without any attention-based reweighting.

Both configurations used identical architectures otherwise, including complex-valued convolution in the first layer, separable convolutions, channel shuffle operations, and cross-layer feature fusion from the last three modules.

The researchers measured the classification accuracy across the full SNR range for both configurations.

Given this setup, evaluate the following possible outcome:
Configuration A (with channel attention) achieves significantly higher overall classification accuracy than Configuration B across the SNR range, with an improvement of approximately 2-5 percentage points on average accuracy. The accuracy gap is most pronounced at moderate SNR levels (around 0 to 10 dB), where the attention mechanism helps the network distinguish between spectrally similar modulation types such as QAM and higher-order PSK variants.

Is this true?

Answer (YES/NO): NO